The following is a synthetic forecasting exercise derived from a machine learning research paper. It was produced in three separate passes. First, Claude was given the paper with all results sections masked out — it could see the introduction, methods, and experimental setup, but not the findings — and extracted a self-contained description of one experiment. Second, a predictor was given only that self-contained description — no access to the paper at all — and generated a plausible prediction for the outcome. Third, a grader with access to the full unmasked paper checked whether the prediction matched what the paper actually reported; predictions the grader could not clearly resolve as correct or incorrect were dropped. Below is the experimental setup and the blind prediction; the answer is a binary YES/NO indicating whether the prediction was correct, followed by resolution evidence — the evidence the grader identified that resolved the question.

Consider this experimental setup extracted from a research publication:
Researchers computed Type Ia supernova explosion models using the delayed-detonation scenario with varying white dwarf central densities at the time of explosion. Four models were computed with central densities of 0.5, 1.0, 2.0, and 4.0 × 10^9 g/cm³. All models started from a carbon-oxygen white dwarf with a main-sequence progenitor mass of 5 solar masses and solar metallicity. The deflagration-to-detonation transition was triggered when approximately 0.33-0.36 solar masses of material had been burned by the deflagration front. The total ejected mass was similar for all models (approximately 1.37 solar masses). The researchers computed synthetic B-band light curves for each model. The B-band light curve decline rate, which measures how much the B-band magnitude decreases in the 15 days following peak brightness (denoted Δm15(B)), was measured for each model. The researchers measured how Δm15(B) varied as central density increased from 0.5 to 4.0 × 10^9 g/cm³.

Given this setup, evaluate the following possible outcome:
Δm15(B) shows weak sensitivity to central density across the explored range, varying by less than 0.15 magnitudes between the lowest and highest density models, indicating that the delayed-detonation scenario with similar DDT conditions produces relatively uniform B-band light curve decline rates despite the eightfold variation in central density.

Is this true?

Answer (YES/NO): NO